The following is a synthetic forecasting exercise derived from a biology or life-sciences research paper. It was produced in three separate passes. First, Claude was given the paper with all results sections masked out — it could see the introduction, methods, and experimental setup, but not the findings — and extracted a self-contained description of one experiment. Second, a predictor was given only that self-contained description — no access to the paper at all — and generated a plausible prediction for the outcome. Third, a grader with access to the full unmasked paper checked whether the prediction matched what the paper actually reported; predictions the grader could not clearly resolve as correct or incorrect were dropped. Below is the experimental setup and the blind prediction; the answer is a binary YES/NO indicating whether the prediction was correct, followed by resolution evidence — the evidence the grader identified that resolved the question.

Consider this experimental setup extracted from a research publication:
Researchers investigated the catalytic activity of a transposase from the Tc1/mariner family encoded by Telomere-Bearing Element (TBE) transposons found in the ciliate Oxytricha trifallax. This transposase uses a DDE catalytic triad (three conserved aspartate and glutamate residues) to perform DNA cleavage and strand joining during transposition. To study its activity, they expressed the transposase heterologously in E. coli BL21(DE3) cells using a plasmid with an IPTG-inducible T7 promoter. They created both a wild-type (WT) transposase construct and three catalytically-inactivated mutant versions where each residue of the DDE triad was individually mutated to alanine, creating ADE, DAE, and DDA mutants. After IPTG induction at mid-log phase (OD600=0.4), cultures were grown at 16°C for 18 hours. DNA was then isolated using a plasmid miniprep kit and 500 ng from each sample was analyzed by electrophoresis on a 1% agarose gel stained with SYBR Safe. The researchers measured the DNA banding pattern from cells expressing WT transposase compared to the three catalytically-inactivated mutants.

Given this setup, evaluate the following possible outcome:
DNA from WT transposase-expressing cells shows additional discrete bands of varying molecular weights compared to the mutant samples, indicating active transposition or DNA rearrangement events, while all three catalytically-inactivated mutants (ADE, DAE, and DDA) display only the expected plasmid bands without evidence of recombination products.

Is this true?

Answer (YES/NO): NO